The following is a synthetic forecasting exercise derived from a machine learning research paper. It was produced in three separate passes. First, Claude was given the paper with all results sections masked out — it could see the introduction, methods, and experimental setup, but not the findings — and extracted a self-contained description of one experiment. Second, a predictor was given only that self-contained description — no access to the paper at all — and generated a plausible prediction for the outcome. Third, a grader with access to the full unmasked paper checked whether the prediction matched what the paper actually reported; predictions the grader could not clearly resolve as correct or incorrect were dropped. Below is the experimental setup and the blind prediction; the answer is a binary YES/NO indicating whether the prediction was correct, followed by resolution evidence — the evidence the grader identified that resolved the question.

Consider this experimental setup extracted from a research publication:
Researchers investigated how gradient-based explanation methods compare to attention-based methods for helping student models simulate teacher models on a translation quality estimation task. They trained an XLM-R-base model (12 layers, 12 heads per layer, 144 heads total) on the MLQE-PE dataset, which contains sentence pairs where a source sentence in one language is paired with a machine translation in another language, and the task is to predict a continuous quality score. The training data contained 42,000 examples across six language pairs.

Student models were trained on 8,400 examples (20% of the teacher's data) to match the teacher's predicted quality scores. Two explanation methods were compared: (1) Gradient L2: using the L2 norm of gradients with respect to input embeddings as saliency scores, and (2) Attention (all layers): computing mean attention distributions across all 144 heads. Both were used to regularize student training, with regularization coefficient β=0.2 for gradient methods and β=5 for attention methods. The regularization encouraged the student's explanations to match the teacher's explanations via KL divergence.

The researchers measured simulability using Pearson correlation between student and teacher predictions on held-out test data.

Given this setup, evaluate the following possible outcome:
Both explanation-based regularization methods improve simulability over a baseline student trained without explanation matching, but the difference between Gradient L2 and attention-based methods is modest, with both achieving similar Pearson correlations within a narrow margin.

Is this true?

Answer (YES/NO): NO